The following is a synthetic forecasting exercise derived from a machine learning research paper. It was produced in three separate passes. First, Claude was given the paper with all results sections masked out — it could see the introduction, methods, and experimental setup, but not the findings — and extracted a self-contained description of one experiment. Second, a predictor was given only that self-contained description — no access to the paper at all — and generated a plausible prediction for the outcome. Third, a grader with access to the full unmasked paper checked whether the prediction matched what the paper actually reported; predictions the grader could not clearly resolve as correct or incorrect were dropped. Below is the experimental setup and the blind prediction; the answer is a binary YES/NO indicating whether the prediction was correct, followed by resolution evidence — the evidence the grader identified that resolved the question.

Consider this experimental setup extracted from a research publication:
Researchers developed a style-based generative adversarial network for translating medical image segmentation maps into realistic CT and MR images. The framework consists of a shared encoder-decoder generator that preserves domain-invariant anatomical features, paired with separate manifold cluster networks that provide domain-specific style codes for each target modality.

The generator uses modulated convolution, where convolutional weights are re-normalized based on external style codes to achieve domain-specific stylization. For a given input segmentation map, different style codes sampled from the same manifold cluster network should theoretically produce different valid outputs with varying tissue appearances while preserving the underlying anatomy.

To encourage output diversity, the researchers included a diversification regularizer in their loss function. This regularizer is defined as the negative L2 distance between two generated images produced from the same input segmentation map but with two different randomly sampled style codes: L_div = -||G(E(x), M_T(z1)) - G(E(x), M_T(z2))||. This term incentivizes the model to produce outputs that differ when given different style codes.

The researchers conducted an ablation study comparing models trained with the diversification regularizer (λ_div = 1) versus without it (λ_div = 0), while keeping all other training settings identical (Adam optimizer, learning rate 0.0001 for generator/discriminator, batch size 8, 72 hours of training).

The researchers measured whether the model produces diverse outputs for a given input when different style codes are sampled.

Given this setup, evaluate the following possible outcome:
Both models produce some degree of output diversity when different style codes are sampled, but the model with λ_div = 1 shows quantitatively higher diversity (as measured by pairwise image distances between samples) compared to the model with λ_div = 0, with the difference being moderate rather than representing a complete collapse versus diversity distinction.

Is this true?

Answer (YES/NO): NO